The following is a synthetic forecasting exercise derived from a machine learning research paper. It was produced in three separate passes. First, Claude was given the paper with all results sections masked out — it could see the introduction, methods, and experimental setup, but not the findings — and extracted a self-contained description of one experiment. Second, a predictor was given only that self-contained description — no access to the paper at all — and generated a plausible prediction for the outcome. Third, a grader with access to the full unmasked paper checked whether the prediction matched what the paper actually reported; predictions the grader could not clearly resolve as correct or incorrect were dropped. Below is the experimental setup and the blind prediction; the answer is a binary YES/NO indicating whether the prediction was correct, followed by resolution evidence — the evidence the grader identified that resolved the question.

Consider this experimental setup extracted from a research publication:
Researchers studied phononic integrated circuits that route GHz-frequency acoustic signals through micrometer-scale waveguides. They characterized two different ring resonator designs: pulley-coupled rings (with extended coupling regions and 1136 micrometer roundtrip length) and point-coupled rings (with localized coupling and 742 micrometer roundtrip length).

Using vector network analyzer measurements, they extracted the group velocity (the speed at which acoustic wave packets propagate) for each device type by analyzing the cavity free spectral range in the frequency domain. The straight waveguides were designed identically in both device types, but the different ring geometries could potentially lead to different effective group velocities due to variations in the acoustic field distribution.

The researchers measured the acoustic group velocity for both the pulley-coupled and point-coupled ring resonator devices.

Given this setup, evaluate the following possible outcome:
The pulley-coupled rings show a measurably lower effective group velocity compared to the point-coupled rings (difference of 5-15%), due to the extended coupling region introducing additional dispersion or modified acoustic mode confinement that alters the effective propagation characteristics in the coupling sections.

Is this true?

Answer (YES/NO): NO